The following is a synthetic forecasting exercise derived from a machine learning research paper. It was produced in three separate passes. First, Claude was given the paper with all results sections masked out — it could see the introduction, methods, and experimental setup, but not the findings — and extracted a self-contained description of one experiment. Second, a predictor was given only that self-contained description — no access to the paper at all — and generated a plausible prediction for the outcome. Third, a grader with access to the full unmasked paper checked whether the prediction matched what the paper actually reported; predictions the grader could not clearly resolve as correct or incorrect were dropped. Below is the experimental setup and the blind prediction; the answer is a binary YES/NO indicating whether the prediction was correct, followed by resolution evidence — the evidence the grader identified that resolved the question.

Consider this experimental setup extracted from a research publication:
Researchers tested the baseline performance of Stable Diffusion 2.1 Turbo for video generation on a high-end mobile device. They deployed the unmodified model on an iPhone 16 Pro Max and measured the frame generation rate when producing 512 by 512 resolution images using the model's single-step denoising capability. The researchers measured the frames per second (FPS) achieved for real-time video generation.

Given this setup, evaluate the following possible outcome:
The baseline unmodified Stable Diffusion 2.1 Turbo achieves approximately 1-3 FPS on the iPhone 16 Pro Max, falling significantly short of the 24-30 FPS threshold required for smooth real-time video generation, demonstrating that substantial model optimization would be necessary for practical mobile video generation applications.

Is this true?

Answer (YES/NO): YES